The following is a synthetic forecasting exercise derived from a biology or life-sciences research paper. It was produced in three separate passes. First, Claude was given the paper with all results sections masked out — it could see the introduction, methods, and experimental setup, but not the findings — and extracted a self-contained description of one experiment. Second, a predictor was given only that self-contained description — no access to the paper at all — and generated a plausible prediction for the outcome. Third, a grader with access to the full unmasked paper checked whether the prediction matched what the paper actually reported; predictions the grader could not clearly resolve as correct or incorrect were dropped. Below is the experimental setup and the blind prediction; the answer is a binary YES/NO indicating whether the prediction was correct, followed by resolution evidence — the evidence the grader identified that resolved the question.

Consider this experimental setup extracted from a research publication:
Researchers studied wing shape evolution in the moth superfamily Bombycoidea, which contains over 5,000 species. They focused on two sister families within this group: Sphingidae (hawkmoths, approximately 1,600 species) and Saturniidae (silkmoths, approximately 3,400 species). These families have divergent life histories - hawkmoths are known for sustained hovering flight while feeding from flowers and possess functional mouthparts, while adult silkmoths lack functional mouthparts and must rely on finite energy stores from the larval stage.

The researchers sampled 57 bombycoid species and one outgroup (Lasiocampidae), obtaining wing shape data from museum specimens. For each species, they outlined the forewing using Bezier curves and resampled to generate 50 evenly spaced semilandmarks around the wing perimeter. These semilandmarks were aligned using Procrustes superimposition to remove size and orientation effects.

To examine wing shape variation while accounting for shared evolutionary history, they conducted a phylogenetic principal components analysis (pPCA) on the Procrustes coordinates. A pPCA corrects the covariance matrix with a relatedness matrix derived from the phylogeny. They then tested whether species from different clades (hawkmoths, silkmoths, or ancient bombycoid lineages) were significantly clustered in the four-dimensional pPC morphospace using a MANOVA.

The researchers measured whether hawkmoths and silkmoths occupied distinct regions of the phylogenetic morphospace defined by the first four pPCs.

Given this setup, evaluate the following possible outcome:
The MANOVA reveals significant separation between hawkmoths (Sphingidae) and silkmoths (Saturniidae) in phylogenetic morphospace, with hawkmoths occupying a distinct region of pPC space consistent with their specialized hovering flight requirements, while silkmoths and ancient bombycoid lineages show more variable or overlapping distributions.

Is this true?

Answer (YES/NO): NO